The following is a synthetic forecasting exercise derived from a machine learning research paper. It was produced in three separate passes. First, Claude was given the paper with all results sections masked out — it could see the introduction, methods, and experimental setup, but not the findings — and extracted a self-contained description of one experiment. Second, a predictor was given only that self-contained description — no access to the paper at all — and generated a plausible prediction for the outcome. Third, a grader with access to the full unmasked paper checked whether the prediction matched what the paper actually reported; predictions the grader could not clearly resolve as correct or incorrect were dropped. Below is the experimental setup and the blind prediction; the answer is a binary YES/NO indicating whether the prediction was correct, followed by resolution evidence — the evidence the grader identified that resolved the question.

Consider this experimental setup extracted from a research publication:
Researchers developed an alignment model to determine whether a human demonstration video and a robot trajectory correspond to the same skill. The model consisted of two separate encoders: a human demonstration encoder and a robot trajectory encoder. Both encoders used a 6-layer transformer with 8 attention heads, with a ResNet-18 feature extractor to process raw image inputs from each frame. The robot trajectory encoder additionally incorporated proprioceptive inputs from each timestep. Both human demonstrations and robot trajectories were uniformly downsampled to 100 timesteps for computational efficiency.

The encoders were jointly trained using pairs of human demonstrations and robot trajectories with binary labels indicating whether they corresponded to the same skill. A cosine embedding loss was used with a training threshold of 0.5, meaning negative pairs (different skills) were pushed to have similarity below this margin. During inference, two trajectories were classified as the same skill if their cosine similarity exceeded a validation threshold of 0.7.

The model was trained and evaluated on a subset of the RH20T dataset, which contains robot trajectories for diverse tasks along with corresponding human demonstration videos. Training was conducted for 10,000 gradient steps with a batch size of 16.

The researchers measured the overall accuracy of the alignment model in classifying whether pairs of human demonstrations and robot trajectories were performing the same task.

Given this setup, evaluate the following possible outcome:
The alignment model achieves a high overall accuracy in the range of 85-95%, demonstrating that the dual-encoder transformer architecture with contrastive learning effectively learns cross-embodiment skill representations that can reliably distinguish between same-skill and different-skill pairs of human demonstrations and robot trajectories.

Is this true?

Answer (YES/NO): YES